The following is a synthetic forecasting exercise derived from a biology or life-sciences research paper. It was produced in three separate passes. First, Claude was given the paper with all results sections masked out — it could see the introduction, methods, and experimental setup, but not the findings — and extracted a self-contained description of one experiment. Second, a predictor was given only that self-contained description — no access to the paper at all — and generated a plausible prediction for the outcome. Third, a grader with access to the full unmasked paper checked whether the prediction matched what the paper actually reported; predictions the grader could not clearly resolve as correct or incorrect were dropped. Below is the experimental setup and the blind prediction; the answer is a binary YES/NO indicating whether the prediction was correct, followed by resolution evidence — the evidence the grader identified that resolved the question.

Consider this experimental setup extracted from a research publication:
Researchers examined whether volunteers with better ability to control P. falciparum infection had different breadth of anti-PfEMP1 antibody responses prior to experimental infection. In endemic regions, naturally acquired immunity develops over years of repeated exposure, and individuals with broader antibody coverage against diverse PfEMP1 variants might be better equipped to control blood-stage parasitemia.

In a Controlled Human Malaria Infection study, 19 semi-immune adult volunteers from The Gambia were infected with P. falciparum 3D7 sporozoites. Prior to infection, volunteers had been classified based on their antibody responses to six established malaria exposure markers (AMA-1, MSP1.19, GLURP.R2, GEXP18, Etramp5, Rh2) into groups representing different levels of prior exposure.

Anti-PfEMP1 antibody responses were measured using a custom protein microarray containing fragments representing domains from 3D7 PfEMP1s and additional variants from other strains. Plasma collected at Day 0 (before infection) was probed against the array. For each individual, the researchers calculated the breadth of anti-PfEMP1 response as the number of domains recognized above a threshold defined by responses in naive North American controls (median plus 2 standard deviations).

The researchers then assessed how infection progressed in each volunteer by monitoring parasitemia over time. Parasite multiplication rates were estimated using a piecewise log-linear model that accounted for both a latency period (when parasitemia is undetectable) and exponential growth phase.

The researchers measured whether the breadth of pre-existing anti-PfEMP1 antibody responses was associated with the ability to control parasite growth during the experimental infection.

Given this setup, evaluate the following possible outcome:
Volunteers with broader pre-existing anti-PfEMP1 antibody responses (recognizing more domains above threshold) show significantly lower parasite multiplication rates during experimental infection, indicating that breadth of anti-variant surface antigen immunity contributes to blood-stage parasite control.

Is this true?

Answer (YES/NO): NO